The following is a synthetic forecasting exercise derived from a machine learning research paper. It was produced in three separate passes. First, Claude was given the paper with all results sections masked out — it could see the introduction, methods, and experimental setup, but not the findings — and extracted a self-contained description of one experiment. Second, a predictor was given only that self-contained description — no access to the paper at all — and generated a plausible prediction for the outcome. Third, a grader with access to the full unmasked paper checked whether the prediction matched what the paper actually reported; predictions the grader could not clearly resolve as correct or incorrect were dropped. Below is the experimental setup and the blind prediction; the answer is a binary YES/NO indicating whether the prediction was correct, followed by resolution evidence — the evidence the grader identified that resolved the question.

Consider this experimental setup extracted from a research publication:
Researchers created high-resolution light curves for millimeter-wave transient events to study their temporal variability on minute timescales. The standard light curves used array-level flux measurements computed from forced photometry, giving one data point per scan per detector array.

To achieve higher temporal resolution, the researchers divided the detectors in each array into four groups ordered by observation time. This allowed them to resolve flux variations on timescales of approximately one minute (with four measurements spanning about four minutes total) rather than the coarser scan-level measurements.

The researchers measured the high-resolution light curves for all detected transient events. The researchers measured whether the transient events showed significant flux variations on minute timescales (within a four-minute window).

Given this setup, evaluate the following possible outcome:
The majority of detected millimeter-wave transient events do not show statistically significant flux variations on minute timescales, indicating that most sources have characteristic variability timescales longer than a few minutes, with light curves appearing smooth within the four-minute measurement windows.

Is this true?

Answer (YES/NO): NO